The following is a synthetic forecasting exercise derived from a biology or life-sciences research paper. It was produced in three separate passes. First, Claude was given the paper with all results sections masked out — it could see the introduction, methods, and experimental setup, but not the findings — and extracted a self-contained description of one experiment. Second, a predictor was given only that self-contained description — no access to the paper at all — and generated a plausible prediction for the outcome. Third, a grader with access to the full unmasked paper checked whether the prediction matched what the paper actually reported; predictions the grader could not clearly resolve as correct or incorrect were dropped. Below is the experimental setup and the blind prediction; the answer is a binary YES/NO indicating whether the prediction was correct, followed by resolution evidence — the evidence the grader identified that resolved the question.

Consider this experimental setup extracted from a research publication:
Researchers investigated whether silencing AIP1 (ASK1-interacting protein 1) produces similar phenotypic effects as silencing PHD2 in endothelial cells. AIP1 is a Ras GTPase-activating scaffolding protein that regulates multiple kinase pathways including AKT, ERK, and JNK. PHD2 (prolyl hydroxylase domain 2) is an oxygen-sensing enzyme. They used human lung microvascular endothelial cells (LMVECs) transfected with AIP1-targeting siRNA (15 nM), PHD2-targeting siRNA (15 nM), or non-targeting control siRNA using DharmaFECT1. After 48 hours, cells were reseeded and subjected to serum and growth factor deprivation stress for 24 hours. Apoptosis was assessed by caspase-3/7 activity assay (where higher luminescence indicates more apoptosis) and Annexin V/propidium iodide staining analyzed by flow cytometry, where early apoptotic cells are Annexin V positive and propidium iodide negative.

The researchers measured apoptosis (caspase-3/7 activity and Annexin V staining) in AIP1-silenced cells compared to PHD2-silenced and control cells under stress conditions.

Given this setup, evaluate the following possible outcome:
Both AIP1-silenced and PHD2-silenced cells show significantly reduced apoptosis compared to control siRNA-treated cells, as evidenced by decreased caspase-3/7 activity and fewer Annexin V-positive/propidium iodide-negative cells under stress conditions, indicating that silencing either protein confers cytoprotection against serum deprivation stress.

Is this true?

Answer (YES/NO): YES